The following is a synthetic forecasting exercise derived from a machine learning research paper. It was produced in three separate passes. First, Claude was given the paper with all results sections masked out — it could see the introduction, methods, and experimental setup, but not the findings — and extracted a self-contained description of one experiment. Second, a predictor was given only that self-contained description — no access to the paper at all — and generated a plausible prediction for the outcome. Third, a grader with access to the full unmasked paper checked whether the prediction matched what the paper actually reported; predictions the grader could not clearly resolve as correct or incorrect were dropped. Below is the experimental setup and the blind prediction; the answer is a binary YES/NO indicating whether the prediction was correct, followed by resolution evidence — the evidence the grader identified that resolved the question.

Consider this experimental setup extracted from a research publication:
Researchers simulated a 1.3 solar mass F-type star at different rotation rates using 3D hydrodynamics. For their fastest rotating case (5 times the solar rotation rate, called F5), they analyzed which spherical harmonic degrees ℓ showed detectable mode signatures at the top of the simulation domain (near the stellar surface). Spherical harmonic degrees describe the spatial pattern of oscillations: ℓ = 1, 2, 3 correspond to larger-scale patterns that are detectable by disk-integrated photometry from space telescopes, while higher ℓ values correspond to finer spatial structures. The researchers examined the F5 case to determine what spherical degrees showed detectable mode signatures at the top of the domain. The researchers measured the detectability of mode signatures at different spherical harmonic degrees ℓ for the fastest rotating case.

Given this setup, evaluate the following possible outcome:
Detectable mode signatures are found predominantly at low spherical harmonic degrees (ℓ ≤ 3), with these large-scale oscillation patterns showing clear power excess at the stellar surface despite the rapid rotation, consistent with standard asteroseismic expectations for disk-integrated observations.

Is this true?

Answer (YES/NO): NO